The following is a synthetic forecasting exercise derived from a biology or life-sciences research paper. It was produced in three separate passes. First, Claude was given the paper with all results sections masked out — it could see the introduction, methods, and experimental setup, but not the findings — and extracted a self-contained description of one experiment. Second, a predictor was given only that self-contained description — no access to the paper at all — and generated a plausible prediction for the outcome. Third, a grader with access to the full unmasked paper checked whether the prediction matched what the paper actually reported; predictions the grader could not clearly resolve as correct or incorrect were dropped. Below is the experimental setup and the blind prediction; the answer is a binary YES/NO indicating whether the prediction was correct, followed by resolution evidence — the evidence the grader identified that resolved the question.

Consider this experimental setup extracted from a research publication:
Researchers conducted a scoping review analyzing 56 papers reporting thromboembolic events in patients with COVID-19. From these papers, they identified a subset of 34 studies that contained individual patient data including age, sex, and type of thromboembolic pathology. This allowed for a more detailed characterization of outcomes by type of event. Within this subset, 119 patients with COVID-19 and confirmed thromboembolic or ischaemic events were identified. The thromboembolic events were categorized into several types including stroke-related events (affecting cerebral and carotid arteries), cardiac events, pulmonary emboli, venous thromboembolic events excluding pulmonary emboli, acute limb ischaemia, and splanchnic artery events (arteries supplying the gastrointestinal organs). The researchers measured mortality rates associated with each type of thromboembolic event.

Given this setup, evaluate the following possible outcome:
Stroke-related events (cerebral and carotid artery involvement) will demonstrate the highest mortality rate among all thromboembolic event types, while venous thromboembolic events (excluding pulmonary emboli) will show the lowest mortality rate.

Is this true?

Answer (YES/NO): NO